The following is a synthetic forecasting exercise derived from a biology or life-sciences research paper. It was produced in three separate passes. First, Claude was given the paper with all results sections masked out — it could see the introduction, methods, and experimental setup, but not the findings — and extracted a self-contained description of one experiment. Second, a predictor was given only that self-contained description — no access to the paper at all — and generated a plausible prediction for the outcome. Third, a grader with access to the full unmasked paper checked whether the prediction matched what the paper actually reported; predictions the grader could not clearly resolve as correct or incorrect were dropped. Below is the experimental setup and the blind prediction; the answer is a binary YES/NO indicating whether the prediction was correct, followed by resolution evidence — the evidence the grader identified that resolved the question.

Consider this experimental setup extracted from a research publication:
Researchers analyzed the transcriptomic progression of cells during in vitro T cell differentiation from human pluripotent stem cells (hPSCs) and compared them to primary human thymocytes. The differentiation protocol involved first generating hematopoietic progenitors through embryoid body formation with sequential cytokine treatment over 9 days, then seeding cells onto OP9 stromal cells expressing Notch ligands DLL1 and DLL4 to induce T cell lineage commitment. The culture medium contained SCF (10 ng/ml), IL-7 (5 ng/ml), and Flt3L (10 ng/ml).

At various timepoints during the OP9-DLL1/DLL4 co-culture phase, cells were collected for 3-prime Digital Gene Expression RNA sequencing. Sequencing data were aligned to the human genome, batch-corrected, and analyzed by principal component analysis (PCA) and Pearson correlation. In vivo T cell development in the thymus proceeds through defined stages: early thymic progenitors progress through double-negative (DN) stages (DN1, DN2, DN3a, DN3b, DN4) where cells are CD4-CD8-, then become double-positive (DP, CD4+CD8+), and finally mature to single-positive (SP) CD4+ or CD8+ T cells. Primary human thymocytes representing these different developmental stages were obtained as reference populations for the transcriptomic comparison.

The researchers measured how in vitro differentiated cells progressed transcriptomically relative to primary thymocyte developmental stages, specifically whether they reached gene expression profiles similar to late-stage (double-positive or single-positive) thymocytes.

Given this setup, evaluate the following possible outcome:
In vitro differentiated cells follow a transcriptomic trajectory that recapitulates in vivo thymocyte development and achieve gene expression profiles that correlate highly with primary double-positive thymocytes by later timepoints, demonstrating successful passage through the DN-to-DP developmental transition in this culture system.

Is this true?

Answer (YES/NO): NO